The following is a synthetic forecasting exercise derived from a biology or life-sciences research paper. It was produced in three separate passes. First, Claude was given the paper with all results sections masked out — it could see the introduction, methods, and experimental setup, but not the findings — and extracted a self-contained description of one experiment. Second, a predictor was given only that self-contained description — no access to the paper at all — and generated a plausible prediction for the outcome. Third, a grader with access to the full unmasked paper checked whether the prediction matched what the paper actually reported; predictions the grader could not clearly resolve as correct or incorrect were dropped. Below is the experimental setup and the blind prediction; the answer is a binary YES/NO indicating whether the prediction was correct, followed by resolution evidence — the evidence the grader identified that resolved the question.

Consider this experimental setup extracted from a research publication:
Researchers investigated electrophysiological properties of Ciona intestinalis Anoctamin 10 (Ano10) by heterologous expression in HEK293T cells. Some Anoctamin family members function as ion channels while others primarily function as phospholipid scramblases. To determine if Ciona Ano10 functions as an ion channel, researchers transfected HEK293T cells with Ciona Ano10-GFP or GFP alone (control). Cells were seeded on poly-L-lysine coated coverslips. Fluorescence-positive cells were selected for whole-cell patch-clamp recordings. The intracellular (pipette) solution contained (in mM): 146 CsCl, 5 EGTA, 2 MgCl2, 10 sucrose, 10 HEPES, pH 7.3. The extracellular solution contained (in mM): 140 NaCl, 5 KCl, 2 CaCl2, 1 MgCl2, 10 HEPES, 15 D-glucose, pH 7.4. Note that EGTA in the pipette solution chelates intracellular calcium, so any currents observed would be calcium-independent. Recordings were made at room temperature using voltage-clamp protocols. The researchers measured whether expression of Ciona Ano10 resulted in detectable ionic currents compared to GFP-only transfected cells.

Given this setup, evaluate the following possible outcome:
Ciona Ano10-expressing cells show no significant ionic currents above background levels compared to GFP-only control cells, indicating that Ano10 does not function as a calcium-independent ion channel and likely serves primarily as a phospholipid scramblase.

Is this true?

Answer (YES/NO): NO